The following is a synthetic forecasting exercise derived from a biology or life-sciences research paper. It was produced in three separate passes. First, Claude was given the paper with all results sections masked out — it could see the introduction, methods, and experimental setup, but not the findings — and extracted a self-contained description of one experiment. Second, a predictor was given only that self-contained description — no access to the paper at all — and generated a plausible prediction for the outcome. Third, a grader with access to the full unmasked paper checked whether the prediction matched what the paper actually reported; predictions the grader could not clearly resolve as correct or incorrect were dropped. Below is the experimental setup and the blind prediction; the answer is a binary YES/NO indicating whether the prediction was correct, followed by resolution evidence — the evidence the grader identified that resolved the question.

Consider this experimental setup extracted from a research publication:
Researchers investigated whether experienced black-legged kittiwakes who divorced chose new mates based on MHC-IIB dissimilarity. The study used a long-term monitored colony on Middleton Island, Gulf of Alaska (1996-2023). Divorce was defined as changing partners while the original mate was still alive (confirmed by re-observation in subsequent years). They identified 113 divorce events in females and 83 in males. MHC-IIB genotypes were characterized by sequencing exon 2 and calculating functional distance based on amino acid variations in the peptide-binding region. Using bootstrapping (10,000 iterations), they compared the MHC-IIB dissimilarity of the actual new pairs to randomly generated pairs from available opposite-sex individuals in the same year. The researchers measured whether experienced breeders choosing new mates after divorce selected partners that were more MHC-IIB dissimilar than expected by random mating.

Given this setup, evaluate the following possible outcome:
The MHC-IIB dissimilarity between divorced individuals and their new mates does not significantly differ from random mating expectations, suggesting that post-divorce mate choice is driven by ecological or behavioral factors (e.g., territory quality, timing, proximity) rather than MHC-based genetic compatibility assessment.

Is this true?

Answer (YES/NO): NO